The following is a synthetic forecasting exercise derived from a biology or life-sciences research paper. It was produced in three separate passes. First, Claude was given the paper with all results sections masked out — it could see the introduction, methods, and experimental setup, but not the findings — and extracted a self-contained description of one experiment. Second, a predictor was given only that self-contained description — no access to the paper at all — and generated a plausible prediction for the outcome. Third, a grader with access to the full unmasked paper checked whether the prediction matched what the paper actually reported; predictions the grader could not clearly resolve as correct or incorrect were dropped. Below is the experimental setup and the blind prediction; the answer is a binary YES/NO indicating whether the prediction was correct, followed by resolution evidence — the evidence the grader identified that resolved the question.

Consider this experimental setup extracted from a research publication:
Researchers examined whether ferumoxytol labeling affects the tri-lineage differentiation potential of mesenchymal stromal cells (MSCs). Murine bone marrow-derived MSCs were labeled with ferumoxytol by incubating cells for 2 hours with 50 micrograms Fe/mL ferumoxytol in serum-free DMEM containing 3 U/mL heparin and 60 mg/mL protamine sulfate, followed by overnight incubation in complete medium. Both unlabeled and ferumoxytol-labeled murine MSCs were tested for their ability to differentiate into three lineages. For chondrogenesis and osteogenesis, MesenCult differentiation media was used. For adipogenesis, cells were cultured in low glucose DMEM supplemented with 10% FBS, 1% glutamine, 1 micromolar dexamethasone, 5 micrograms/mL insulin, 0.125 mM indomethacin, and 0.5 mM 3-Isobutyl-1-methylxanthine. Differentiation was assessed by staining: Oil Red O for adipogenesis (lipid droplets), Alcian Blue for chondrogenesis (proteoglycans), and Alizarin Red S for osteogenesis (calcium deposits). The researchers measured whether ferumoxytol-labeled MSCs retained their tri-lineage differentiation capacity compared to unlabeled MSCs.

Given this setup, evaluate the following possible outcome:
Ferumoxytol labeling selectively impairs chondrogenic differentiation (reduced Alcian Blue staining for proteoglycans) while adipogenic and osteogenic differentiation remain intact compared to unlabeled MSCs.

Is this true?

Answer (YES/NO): NO